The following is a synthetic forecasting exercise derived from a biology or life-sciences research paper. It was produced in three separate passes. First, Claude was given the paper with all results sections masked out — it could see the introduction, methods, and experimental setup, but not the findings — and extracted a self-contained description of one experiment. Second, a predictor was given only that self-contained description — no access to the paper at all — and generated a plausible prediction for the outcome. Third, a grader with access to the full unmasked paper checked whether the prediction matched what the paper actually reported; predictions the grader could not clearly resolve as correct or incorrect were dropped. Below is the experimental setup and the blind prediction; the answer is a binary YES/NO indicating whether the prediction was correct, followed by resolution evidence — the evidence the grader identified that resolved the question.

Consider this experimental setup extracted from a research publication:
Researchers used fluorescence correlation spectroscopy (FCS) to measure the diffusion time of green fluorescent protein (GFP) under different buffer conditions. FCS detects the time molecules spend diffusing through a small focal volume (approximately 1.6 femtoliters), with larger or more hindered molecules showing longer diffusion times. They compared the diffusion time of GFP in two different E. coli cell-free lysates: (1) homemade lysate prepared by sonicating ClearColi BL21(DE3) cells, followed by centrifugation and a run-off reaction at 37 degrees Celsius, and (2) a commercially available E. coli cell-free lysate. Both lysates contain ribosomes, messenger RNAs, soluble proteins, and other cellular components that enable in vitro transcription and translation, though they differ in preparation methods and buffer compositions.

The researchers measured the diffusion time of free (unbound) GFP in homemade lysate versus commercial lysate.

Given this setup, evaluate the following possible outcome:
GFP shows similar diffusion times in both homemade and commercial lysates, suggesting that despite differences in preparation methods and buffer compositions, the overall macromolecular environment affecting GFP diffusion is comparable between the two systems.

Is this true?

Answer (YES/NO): NO